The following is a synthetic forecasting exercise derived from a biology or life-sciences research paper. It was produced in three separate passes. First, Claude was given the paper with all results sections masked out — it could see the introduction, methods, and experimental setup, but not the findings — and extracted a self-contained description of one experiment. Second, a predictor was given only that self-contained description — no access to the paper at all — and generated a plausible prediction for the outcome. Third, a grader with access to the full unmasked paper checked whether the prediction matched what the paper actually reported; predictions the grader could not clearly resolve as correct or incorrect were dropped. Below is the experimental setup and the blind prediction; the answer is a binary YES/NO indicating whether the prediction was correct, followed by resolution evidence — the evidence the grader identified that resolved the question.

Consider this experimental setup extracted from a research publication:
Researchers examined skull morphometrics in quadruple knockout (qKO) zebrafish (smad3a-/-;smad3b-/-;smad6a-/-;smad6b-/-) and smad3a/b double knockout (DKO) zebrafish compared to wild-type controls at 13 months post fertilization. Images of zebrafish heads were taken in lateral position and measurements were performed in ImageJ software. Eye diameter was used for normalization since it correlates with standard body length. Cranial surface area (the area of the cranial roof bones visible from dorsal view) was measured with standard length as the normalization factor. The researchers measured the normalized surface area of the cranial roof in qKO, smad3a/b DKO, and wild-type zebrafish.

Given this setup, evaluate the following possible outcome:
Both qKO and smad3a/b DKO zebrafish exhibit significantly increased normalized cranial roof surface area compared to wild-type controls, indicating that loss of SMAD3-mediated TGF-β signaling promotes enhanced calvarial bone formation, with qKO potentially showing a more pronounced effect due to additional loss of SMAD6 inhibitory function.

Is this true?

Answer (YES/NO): NO